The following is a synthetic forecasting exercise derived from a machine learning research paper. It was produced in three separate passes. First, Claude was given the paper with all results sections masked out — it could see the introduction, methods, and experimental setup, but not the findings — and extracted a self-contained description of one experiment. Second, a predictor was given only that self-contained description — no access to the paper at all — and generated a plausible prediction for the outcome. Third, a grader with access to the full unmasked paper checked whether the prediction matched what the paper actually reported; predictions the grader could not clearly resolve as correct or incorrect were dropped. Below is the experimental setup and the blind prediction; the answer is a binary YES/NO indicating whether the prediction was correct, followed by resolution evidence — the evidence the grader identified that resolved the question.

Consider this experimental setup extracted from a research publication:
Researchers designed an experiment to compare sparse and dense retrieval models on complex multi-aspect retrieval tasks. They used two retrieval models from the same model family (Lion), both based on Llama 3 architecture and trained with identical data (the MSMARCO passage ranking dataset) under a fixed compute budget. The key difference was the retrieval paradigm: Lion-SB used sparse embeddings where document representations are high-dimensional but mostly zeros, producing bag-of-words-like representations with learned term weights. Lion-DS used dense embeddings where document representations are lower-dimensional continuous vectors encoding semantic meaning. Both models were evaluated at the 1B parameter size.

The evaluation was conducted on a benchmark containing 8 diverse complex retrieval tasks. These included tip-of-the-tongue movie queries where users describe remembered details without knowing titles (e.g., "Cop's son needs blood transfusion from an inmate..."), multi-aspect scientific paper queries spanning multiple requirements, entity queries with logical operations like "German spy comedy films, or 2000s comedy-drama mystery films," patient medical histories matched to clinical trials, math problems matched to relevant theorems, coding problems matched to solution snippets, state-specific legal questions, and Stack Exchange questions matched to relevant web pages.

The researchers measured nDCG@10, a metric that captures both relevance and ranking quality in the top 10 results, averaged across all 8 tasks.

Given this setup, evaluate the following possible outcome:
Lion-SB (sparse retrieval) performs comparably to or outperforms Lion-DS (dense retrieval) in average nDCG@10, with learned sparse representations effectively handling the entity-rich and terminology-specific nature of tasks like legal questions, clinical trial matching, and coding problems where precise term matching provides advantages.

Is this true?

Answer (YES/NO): NO